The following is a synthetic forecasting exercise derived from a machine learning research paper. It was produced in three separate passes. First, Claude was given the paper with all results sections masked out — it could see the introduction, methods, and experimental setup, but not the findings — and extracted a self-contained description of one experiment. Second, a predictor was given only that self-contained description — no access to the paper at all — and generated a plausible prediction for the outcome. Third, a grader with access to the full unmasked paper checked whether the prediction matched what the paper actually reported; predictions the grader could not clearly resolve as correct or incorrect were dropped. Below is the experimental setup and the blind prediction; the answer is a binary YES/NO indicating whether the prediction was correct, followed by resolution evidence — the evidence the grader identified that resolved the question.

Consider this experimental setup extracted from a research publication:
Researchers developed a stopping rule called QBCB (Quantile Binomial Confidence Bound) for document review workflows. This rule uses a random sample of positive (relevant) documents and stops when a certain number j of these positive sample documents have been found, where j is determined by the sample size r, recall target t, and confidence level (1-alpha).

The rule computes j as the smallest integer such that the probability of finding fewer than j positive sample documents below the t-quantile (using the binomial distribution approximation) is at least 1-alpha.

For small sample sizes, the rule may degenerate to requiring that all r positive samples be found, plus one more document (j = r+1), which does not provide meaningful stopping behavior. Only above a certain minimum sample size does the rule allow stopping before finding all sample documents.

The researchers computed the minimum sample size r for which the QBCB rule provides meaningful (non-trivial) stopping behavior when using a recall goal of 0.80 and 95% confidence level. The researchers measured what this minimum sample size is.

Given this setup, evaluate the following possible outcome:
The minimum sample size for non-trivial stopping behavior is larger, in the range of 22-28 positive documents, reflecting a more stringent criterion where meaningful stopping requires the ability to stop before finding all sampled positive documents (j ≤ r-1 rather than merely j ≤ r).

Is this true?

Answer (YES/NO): NO